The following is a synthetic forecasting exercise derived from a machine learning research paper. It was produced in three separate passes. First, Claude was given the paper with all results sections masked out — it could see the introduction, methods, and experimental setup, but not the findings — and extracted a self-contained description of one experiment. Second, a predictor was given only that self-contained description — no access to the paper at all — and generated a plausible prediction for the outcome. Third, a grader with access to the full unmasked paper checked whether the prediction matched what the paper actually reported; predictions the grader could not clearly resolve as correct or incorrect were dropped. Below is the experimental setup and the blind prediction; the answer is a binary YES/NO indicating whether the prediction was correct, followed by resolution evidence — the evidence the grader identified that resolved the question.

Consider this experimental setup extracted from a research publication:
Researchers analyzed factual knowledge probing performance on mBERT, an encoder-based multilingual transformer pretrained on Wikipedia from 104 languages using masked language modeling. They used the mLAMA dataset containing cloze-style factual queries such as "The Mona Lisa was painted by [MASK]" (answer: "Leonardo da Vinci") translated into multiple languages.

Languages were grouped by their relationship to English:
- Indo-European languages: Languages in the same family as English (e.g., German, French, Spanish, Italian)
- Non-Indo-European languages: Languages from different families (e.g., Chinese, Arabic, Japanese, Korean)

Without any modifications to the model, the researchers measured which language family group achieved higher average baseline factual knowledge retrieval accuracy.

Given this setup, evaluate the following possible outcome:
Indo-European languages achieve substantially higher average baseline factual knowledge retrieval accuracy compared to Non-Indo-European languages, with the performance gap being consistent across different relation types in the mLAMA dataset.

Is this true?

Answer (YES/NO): NO